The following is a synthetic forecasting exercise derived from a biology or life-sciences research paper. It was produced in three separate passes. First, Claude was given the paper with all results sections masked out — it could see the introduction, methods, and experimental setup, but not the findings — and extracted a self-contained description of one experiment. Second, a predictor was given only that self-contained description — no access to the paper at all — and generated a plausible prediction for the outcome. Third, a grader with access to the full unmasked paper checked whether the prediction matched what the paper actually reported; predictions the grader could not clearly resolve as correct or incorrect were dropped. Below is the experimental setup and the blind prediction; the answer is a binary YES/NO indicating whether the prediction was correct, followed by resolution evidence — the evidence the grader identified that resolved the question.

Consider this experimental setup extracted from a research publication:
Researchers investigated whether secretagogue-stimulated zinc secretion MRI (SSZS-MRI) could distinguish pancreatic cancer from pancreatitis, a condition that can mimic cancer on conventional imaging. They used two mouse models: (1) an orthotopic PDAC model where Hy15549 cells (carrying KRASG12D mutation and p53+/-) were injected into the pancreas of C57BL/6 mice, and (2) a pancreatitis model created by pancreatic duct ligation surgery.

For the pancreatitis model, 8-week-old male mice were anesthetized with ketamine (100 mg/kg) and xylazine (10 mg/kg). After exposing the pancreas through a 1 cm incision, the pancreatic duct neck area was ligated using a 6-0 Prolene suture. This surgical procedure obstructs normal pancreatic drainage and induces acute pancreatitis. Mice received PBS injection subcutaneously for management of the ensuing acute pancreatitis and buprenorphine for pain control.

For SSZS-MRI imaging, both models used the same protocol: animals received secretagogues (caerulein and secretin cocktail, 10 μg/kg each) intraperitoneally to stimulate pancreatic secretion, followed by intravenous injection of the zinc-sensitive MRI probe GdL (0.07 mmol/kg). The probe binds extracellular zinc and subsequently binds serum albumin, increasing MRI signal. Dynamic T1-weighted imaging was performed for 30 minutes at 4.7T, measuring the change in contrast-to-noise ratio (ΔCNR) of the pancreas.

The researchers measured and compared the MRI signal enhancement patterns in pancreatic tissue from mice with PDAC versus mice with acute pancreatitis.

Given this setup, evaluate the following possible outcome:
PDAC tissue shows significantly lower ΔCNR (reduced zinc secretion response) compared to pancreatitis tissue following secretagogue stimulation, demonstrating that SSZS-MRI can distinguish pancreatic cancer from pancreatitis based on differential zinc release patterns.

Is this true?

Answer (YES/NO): NO